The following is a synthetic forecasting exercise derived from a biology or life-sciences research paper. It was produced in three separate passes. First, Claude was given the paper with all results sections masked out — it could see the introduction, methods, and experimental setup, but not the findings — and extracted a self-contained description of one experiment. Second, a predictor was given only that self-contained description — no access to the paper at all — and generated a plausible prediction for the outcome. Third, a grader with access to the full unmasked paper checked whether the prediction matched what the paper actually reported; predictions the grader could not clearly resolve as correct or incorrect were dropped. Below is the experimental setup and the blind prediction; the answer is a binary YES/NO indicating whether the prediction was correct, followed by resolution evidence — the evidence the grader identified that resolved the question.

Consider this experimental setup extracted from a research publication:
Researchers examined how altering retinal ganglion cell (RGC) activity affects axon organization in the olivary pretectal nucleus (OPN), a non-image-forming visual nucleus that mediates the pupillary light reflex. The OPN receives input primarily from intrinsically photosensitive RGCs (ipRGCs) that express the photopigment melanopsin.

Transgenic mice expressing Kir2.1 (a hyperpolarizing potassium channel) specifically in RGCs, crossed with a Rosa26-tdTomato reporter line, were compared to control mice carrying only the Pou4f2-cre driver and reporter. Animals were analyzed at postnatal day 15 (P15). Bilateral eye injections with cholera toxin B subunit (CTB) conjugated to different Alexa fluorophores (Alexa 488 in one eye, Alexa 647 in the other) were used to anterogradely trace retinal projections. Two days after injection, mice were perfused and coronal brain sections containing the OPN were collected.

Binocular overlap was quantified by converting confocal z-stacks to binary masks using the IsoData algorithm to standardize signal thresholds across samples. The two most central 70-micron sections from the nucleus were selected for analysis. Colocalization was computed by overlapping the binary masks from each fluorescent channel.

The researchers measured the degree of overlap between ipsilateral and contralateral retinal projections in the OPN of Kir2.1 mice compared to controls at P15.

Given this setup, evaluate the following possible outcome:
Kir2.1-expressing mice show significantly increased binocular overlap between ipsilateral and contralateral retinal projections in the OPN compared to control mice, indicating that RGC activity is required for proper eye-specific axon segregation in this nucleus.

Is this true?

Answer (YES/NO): YES